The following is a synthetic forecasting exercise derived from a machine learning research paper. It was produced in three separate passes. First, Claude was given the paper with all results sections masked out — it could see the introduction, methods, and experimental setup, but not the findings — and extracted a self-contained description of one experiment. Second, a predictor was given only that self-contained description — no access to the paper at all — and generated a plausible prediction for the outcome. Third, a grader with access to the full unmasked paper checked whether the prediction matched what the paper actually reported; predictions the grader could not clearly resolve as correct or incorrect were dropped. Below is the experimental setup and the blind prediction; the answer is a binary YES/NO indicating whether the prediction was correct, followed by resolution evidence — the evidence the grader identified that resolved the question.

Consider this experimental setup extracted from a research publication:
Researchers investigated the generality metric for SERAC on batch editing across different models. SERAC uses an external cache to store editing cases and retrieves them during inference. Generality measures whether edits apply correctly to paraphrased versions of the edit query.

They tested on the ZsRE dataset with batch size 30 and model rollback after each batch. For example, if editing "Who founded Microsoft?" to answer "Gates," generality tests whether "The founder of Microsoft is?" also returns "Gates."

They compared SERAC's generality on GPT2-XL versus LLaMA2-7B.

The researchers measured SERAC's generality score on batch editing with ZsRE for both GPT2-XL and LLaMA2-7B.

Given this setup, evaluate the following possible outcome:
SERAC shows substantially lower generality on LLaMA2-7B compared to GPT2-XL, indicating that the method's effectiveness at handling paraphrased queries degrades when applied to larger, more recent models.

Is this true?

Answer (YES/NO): YES